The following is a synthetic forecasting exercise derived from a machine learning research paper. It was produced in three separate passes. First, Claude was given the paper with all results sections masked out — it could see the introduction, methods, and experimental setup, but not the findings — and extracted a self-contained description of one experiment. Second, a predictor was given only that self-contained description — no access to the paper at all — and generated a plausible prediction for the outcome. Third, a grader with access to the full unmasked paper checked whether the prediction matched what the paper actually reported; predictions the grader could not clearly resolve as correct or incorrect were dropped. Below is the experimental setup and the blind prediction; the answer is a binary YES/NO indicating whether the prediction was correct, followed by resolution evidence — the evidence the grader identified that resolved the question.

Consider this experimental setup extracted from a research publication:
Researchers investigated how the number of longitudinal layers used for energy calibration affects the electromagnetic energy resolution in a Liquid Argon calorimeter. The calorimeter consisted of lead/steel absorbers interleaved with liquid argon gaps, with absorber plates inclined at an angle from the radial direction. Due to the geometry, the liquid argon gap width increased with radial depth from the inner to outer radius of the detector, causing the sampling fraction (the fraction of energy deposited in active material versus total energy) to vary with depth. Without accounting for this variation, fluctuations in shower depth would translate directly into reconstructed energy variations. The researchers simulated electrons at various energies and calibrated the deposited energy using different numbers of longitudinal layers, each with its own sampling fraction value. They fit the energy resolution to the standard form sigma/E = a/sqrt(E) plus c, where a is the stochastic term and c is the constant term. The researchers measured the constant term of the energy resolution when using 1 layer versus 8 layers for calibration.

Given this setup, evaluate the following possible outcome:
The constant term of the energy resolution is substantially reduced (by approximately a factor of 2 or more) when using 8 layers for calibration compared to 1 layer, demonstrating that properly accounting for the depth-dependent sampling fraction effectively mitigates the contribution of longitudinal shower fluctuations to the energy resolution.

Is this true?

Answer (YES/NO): YES